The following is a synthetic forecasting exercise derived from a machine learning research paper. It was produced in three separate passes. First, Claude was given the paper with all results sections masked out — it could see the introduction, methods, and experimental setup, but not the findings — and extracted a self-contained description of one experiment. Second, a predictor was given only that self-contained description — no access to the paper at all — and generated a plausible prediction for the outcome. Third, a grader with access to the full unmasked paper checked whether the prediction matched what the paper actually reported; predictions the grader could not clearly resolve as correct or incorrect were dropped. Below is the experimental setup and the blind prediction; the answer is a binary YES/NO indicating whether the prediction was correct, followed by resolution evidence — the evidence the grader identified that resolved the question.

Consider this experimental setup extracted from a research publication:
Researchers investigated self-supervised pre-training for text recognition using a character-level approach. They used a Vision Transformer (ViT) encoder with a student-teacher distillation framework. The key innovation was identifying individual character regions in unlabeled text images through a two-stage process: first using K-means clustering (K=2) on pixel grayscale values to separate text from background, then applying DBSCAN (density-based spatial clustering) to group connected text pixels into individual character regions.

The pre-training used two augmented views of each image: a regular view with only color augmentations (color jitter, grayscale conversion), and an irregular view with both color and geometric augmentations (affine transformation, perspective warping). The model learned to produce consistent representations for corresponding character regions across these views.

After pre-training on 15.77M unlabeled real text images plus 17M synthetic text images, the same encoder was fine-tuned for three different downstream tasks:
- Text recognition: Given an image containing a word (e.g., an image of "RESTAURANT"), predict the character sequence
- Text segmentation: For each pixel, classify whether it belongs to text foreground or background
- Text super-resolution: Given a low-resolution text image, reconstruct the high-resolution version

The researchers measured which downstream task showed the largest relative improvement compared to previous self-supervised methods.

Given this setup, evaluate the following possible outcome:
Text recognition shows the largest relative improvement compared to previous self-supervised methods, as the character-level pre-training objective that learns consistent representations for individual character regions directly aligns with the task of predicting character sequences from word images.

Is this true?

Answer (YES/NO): NO